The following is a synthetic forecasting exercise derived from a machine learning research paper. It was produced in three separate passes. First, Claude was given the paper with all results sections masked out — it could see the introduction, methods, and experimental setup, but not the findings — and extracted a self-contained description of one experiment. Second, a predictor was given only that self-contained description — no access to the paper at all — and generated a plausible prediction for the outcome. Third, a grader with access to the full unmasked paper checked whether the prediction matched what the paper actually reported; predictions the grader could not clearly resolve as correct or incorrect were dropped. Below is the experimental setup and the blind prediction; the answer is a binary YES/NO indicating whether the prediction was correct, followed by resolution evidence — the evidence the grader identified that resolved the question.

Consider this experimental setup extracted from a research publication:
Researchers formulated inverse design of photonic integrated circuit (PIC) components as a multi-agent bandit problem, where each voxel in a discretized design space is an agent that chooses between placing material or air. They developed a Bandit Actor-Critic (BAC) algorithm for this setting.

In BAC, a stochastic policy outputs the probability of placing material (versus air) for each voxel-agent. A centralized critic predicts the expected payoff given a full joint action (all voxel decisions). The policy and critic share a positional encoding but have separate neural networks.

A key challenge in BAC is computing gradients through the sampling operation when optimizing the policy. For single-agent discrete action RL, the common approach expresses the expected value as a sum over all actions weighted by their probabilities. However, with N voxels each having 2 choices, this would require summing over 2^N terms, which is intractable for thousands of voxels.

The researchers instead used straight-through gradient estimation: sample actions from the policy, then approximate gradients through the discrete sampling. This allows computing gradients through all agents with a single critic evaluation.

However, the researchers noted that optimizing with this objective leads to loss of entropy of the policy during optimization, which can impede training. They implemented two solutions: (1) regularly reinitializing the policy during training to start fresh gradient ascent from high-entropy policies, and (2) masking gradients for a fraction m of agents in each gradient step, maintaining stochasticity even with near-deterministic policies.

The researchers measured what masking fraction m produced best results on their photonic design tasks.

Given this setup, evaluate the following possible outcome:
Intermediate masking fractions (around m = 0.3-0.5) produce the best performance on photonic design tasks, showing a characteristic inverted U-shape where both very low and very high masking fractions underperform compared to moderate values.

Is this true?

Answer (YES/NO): NO